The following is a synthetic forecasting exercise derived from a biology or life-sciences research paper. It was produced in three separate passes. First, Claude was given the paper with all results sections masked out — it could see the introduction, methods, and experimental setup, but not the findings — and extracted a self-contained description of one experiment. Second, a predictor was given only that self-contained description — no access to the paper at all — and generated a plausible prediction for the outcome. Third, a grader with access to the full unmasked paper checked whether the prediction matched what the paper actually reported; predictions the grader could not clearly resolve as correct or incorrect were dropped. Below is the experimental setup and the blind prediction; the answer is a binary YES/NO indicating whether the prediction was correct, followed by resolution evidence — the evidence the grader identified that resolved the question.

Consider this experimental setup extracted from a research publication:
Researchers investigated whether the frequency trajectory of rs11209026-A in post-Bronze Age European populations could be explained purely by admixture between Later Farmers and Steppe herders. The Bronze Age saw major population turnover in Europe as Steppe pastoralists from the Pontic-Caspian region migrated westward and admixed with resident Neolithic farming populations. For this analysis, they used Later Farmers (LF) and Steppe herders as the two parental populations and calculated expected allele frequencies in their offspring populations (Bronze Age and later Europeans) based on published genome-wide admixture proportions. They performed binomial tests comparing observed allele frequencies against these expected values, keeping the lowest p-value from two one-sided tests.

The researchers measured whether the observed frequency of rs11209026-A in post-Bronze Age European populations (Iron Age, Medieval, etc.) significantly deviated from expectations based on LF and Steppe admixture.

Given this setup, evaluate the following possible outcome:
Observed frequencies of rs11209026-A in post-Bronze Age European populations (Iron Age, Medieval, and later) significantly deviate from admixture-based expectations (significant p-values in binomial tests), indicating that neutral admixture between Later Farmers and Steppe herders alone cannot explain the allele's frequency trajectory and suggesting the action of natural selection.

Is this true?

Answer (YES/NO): NO